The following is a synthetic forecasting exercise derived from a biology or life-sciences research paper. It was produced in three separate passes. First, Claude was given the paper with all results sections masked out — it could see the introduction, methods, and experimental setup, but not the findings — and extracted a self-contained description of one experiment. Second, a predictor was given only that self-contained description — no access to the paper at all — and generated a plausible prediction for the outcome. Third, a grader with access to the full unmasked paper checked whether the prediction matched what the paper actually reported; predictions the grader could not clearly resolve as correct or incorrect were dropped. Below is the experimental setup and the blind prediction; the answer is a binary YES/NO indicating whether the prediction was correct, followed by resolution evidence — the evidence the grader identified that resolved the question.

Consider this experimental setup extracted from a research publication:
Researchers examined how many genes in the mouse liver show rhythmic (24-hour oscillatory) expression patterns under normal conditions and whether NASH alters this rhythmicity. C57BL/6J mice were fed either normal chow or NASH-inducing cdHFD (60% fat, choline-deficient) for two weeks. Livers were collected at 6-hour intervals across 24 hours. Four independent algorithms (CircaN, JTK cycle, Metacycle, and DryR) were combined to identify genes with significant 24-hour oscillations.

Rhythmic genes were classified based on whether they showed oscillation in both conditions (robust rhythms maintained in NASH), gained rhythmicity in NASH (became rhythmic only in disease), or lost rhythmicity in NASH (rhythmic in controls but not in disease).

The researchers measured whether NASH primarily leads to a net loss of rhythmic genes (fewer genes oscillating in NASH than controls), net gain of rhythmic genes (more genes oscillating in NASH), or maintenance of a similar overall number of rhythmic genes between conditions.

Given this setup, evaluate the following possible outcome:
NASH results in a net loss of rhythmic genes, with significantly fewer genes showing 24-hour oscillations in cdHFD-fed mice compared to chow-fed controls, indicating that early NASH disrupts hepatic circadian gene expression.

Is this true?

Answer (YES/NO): NO